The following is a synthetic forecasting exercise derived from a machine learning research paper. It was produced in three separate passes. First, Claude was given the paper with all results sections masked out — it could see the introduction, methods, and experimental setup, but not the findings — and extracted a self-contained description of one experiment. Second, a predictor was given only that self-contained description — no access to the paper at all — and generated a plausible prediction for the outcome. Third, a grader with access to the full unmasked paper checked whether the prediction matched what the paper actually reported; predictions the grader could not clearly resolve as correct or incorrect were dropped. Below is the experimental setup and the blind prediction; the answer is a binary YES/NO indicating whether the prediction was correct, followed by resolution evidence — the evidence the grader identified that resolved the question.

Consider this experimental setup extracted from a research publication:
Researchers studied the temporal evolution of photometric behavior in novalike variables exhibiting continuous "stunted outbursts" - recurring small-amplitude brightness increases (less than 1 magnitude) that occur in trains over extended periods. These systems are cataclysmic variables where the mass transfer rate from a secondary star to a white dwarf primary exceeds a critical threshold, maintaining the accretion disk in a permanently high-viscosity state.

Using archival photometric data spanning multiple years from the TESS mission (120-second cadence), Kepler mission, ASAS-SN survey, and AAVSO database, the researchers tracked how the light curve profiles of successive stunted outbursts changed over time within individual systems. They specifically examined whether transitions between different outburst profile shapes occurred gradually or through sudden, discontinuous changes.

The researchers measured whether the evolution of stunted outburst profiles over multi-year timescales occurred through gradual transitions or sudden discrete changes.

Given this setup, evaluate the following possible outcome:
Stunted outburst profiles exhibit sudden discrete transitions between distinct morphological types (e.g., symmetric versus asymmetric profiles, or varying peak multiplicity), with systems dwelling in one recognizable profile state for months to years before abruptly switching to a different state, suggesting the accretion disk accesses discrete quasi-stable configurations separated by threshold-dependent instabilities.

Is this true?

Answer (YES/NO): NO